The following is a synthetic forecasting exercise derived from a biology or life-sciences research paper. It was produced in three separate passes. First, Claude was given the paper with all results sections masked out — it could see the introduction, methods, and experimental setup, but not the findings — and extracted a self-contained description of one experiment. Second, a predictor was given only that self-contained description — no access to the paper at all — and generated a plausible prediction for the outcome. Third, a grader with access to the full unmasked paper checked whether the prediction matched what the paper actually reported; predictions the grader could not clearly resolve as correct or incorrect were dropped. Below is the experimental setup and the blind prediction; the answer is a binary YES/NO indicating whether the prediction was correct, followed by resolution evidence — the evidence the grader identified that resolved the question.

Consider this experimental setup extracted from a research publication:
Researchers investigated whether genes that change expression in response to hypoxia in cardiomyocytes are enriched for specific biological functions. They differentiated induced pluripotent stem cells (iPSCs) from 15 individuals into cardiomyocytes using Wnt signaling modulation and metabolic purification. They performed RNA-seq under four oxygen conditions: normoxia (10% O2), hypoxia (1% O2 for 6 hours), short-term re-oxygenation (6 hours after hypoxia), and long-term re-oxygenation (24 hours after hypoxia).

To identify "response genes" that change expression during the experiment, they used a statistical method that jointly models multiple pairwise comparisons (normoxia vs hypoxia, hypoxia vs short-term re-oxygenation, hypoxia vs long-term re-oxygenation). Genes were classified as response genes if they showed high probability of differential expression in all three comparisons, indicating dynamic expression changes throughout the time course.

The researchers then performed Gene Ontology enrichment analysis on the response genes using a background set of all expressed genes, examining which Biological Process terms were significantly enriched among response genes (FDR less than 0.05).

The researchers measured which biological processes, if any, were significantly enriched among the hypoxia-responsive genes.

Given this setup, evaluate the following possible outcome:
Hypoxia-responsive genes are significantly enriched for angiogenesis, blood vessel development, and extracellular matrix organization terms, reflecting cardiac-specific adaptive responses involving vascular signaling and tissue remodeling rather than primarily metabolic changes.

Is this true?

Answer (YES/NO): NO